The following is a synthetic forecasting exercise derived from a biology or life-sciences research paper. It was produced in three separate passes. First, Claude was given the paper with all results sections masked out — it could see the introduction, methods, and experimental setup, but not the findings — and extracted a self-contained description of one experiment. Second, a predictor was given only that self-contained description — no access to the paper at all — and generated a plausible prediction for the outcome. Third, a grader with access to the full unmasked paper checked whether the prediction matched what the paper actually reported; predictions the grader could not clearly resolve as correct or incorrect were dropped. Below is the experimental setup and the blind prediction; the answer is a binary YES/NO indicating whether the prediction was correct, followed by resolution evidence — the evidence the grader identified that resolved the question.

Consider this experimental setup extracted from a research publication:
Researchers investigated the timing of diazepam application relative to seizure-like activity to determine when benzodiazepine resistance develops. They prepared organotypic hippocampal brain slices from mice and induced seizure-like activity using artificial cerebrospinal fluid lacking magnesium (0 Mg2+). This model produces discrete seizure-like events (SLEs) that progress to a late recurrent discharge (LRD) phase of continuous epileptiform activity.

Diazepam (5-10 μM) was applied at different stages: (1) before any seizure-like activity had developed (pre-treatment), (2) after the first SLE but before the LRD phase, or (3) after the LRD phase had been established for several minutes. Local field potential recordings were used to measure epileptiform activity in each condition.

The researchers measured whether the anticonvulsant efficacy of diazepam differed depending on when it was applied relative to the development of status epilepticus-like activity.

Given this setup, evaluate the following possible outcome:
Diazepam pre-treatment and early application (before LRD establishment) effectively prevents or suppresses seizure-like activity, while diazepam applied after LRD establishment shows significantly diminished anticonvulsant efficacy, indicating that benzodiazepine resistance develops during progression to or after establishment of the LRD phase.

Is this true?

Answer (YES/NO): YES